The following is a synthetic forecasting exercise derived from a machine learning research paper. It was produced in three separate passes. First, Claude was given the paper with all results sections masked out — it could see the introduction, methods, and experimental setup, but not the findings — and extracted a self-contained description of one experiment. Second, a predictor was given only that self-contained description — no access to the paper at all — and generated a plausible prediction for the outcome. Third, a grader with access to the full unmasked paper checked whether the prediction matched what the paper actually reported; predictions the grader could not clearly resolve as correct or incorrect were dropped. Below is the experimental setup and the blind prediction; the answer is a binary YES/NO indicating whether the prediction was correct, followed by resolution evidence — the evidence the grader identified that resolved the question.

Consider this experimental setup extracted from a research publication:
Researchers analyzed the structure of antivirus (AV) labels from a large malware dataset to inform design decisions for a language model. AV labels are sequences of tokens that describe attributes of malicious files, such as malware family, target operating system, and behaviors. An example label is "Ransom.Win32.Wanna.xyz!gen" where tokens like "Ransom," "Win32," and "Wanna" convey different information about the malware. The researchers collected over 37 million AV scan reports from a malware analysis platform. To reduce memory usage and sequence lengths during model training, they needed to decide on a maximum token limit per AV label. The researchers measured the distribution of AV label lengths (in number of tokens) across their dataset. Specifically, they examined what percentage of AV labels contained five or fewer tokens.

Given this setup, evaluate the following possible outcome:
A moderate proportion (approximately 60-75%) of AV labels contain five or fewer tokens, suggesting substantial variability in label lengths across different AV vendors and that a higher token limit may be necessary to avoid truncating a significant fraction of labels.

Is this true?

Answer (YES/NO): NO